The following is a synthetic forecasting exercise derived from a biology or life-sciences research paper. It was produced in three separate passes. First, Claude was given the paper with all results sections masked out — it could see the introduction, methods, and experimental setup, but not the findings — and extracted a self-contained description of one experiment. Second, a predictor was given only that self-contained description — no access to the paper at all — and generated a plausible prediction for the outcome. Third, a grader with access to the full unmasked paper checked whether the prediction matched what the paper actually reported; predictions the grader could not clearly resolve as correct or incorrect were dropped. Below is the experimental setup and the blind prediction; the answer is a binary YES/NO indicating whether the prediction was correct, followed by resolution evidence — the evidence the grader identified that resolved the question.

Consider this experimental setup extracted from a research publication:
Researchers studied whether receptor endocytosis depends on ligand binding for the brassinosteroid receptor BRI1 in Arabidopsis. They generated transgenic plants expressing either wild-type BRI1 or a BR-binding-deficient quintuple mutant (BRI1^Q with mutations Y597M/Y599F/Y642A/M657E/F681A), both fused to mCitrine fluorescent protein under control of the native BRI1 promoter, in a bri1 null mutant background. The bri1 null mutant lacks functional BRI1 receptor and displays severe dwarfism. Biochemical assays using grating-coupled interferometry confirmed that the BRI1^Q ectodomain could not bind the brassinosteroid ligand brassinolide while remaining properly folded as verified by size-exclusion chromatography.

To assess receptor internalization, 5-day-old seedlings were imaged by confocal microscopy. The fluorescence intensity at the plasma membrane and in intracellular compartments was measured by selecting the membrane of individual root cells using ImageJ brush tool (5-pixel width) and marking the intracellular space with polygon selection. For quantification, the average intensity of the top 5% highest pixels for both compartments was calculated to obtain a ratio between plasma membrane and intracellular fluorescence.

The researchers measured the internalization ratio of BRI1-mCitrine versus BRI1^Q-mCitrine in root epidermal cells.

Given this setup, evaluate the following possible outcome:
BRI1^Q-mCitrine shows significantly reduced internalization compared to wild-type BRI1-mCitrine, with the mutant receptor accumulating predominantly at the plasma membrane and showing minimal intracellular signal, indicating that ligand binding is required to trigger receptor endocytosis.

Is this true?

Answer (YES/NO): NO